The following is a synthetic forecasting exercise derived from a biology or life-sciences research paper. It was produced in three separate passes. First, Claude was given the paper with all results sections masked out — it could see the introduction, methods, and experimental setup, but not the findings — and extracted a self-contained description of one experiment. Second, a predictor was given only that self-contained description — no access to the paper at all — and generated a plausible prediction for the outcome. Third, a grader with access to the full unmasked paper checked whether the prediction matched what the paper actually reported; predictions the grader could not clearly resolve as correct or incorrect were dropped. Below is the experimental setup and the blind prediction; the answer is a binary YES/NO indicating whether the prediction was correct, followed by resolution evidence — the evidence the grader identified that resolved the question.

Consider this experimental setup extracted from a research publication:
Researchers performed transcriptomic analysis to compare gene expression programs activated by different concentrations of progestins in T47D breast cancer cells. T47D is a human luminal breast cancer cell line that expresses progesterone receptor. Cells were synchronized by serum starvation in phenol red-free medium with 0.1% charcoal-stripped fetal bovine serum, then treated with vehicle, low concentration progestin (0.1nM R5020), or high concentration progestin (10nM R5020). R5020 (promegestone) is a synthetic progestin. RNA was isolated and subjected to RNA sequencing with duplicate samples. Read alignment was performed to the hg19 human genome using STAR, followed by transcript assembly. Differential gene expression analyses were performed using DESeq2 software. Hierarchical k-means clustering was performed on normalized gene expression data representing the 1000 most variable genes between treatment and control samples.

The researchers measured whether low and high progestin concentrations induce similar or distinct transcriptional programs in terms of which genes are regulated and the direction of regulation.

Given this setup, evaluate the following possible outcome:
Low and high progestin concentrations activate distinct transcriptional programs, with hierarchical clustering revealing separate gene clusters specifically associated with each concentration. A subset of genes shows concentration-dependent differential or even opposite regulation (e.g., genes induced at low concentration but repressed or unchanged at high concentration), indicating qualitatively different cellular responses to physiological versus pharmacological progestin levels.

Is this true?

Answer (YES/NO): YES